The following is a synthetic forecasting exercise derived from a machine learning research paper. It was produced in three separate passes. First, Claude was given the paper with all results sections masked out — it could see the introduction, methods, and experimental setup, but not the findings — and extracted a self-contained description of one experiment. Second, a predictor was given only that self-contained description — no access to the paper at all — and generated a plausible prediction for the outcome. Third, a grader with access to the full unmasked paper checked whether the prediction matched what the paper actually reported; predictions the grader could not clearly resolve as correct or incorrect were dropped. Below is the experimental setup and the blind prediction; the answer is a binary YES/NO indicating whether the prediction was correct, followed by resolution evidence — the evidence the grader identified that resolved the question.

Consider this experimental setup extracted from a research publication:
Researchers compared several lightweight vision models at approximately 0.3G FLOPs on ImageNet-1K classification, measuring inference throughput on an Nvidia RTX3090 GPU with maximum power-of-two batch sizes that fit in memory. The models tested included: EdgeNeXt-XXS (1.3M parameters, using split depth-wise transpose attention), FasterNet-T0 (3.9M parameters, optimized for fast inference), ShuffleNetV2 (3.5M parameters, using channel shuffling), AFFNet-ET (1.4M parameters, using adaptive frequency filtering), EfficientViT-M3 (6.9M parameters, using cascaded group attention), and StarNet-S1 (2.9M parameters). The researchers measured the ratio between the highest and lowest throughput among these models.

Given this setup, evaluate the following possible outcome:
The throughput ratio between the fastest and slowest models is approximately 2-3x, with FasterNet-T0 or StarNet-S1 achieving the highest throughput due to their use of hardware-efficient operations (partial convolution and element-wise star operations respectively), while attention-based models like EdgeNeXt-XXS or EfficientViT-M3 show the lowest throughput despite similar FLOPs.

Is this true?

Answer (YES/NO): NO